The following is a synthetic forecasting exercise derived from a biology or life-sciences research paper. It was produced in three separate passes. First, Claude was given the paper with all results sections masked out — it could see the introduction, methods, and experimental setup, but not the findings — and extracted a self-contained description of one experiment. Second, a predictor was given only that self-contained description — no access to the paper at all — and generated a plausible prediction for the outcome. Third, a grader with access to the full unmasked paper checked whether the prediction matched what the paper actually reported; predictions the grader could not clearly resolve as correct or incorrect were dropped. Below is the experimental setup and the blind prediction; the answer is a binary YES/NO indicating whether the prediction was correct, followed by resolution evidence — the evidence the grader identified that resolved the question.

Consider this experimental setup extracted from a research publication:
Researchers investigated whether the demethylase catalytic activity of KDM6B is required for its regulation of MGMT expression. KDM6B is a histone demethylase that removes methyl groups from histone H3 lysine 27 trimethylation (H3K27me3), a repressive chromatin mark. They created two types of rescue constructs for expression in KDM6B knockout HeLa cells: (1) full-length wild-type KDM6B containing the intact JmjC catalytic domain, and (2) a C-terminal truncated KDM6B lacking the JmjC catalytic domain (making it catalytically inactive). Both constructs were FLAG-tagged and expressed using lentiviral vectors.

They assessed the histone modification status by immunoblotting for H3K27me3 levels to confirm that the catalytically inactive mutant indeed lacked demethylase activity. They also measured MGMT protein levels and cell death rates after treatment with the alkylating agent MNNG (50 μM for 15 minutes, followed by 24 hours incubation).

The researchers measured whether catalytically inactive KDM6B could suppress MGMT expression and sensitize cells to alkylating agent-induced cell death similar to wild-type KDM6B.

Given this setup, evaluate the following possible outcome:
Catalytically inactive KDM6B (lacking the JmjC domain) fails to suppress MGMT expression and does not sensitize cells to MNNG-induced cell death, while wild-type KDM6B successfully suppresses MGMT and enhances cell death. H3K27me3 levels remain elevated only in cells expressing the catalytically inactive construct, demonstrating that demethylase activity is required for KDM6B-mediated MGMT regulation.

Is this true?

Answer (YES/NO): YES